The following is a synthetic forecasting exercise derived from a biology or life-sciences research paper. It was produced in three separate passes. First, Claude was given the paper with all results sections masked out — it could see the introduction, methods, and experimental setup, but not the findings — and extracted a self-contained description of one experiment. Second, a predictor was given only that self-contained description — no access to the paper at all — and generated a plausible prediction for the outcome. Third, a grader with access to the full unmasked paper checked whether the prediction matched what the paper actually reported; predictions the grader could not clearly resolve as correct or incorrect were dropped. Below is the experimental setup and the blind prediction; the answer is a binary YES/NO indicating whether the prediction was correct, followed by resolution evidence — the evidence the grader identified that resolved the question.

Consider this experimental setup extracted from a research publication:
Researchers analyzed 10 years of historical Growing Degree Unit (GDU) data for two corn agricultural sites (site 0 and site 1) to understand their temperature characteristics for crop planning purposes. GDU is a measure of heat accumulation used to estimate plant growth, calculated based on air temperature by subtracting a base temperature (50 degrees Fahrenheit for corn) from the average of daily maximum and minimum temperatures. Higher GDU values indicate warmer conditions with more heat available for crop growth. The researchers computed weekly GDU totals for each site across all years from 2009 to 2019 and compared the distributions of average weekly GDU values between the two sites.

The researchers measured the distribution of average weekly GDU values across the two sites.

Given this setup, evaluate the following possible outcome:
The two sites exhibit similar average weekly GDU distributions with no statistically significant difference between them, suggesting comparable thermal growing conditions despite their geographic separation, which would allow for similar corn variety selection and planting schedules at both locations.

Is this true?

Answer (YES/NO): NO